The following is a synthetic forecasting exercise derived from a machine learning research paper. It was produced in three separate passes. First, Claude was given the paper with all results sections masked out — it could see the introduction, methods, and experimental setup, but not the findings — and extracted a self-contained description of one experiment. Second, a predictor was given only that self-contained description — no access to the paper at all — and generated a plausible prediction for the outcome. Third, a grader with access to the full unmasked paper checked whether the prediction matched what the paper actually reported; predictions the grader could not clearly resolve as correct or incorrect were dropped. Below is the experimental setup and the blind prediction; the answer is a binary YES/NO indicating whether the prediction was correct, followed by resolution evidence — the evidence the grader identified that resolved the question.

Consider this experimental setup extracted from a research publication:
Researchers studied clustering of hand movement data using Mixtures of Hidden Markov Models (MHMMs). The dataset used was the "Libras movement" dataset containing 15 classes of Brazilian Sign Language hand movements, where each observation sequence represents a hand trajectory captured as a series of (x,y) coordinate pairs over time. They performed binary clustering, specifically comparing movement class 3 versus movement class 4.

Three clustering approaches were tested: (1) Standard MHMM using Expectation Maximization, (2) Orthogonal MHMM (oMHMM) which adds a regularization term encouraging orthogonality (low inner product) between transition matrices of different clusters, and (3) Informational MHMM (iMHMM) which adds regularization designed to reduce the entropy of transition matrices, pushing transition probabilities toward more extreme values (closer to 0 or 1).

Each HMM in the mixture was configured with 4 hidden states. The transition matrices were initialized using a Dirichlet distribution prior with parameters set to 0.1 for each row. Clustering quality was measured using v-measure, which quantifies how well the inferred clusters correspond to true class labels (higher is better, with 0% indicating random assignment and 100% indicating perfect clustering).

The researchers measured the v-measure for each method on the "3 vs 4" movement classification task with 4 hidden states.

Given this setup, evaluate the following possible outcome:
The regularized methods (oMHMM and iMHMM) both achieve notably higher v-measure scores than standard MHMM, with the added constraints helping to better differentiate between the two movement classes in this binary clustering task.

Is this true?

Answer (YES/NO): NO